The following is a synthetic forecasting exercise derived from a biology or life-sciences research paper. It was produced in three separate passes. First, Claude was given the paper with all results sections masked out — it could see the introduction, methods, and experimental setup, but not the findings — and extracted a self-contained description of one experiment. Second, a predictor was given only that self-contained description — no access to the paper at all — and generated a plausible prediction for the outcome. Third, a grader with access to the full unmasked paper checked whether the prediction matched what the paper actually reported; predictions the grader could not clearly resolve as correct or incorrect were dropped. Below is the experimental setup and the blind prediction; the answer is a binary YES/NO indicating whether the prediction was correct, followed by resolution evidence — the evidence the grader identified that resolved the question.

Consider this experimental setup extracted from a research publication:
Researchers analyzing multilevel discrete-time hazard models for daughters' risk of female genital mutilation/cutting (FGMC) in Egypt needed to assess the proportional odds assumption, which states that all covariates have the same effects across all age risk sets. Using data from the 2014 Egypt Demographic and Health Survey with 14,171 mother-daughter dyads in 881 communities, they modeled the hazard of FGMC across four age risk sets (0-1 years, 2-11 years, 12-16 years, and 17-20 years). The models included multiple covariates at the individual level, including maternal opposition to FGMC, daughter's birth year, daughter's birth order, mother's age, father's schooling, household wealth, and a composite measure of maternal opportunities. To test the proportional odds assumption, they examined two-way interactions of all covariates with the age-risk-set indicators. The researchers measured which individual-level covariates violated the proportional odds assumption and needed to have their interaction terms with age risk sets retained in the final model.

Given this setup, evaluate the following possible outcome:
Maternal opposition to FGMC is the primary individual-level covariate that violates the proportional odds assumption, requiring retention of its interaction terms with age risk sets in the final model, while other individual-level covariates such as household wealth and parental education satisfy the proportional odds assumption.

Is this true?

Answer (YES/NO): NO